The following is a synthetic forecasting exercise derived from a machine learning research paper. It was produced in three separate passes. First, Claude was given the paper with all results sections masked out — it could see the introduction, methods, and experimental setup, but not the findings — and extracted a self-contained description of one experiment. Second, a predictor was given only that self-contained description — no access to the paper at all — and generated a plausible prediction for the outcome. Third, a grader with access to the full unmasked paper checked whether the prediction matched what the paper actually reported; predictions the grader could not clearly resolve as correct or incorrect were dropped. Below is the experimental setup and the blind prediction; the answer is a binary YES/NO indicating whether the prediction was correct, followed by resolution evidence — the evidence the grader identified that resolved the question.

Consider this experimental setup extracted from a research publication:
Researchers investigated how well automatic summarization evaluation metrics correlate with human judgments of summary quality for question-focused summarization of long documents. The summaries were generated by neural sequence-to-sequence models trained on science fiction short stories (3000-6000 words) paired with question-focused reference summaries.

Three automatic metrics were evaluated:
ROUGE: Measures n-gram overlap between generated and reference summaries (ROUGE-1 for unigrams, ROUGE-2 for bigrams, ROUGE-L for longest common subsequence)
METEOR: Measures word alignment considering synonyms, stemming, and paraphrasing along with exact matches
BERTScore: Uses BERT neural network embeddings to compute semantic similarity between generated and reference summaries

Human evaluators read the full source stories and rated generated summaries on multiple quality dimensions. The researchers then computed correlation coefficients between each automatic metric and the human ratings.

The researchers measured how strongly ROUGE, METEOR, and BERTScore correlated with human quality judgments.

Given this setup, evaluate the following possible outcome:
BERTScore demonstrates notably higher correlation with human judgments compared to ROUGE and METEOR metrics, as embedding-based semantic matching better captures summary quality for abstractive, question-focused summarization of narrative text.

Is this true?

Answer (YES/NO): NO